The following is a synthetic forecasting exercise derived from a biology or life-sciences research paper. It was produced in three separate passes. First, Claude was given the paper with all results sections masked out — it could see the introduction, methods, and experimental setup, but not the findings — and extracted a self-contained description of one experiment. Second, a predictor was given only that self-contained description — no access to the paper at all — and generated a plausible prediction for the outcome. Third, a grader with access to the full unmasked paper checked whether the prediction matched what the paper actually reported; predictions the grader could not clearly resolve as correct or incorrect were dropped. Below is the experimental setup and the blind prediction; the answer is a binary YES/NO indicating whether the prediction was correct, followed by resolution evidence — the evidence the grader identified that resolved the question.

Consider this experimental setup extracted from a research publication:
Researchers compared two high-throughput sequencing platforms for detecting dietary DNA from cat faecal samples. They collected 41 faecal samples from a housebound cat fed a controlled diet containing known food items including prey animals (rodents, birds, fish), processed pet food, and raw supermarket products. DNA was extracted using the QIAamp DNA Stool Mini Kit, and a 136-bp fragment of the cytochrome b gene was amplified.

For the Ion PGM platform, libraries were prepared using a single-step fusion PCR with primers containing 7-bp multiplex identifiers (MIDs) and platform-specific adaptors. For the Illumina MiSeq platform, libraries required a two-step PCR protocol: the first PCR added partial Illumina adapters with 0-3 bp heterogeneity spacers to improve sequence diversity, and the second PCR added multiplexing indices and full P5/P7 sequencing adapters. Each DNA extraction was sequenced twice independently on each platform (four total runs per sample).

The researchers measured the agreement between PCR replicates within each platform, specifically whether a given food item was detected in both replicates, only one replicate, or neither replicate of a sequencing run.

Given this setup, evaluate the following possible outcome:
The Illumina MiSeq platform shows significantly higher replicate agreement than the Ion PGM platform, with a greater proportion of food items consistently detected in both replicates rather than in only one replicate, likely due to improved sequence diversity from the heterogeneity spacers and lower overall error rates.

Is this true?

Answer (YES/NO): YES